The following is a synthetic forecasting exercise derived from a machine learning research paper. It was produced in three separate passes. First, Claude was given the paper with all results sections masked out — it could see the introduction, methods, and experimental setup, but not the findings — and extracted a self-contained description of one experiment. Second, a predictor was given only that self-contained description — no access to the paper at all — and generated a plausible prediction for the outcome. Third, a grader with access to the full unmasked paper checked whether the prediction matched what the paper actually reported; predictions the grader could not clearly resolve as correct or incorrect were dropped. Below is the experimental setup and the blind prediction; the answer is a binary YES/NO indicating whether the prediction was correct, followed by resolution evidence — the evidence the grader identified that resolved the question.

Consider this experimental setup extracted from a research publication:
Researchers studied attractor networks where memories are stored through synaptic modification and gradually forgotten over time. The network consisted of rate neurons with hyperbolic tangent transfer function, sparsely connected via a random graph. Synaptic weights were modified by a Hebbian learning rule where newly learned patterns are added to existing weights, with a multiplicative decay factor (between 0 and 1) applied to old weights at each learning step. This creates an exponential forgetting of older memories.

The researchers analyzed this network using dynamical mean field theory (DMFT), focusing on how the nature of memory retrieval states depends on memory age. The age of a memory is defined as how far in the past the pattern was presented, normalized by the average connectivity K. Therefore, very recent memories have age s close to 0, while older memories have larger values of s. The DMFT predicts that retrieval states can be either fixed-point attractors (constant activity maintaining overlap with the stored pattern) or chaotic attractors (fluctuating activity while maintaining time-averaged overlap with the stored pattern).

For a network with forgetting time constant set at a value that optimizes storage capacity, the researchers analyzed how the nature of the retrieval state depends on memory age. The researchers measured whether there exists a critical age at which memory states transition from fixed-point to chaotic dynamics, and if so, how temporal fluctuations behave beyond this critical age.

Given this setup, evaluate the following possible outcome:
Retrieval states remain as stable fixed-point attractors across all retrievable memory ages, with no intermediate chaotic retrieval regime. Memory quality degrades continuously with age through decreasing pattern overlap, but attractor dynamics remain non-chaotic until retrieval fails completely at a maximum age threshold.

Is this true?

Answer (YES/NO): NO